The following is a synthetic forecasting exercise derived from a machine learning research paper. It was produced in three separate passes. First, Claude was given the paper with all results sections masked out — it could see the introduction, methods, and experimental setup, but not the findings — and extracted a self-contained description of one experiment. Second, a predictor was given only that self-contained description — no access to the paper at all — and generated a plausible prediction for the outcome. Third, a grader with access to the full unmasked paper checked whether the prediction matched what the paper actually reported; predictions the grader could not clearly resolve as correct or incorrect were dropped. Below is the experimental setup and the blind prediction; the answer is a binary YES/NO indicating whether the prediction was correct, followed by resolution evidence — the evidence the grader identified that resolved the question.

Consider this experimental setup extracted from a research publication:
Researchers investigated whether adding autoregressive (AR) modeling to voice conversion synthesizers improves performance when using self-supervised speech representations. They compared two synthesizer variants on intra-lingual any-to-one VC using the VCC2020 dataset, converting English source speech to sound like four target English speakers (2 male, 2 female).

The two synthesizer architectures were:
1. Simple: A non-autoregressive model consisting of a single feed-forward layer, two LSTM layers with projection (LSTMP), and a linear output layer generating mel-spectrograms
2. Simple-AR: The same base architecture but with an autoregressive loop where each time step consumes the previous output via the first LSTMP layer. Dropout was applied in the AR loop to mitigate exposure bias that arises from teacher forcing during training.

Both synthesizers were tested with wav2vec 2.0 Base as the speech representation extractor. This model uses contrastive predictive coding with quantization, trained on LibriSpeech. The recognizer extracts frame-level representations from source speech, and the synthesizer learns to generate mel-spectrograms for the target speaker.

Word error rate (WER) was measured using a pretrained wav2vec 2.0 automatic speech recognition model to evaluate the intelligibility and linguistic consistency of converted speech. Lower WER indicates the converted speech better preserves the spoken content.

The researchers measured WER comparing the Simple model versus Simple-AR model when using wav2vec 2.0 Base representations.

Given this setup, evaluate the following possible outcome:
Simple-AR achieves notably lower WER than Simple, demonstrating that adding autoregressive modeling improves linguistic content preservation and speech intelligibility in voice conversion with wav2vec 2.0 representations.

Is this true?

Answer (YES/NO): YES